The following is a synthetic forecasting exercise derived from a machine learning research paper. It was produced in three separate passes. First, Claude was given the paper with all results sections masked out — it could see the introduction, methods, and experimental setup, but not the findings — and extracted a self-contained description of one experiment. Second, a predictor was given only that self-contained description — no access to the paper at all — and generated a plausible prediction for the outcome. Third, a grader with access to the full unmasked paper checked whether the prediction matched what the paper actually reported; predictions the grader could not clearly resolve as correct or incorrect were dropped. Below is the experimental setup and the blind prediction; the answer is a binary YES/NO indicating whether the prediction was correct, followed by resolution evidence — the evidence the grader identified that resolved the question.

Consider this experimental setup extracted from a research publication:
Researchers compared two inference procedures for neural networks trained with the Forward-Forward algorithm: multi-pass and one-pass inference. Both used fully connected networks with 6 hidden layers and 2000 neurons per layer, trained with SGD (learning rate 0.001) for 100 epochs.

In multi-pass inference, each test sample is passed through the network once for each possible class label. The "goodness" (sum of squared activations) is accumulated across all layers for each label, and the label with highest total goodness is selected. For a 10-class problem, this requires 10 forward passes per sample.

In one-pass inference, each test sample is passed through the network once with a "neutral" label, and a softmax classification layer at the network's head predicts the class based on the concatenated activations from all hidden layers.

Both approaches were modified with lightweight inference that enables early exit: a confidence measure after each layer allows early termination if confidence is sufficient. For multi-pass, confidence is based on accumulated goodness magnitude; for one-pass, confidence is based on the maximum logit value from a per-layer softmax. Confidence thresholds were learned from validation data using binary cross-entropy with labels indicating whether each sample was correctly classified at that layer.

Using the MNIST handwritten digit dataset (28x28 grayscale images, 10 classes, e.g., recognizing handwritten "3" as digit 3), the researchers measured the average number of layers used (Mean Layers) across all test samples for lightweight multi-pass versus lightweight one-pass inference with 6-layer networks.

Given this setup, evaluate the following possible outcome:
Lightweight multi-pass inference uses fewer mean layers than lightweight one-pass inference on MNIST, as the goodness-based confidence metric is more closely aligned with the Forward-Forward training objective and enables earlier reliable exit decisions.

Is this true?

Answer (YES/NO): NO